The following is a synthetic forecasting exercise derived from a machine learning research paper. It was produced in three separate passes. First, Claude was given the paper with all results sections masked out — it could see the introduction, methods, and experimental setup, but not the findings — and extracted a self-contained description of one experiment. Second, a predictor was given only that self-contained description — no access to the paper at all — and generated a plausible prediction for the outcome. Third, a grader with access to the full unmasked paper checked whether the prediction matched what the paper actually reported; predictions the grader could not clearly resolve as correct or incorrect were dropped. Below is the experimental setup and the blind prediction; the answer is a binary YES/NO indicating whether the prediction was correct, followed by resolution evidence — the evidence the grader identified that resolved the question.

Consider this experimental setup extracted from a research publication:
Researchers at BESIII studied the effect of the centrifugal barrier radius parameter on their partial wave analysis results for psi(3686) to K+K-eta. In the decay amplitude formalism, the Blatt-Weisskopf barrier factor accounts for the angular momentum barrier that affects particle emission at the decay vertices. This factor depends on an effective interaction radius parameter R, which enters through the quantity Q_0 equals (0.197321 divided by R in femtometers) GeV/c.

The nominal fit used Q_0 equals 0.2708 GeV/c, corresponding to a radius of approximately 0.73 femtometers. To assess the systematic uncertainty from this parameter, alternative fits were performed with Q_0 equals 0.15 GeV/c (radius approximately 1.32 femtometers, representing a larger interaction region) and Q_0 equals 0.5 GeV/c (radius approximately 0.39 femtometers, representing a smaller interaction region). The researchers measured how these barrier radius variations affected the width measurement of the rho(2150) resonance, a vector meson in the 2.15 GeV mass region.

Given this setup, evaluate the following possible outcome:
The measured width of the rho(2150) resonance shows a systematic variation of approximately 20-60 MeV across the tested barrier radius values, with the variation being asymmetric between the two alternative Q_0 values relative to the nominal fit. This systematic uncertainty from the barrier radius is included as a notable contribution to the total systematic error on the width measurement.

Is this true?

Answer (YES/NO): NO